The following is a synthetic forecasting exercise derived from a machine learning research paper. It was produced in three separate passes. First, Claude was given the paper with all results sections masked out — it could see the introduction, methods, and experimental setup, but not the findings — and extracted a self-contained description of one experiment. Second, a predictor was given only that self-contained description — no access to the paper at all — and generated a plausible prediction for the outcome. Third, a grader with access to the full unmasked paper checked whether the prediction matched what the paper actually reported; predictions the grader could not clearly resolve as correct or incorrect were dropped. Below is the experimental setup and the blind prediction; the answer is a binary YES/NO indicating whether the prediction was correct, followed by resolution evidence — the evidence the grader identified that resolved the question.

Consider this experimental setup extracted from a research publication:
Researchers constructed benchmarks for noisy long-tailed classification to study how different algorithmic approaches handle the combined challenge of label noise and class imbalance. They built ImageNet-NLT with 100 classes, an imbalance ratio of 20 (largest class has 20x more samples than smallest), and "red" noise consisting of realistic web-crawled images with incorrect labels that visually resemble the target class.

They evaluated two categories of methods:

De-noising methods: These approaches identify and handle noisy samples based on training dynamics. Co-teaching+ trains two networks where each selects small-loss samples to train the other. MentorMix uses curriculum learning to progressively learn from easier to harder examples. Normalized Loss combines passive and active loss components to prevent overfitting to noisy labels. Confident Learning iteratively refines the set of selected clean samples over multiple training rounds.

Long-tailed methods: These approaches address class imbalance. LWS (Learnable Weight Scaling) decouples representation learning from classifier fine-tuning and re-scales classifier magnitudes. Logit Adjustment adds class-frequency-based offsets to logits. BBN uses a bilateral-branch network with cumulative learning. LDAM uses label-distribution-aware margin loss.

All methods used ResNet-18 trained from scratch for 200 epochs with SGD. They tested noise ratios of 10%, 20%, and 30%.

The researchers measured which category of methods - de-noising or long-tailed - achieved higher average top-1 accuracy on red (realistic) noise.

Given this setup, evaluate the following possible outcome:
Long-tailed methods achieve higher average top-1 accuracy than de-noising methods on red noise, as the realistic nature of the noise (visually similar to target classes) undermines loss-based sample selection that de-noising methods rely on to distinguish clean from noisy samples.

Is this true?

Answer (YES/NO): YES